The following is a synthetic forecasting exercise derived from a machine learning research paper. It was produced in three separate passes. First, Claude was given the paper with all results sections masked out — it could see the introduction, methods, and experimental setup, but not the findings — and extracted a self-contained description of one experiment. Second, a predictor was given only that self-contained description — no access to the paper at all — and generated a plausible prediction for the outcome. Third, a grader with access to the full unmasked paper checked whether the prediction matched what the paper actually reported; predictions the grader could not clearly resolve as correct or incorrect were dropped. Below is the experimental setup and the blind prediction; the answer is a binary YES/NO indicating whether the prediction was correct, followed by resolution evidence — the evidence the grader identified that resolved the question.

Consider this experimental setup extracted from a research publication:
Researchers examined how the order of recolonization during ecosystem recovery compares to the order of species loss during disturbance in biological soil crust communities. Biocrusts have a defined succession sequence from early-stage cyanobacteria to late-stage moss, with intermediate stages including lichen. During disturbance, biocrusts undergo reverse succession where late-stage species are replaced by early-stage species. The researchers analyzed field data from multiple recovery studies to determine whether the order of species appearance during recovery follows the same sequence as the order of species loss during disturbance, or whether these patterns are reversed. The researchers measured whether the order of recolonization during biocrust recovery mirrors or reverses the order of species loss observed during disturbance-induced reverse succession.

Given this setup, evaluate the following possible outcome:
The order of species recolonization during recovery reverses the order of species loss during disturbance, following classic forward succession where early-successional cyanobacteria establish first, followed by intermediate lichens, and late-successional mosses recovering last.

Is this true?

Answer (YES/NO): YES